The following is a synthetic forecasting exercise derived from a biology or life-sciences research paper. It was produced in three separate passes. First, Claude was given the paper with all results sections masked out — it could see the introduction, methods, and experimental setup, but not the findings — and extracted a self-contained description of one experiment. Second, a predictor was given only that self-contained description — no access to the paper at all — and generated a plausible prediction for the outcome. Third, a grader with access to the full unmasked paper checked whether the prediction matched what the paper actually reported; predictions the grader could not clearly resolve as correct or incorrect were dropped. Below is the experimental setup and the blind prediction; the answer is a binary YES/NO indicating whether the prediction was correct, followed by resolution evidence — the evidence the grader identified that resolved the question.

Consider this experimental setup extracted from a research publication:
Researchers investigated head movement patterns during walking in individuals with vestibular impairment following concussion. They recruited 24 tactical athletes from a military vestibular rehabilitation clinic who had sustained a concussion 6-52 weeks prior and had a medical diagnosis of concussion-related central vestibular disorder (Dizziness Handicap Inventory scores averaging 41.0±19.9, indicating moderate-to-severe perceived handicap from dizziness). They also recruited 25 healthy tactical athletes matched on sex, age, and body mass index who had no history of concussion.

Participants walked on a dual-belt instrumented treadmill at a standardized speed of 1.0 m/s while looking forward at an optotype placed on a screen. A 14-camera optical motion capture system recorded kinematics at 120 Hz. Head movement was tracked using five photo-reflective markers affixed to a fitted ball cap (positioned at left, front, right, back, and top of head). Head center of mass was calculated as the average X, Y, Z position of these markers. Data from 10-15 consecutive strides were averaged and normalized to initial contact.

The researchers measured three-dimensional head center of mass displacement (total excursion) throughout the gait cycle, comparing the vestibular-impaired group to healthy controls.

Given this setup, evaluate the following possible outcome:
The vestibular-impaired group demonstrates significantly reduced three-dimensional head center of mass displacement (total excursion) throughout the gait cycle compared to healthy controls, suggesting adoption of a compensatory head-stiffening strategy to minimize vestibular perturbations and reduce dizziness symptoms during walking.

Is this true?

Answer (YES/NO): NO